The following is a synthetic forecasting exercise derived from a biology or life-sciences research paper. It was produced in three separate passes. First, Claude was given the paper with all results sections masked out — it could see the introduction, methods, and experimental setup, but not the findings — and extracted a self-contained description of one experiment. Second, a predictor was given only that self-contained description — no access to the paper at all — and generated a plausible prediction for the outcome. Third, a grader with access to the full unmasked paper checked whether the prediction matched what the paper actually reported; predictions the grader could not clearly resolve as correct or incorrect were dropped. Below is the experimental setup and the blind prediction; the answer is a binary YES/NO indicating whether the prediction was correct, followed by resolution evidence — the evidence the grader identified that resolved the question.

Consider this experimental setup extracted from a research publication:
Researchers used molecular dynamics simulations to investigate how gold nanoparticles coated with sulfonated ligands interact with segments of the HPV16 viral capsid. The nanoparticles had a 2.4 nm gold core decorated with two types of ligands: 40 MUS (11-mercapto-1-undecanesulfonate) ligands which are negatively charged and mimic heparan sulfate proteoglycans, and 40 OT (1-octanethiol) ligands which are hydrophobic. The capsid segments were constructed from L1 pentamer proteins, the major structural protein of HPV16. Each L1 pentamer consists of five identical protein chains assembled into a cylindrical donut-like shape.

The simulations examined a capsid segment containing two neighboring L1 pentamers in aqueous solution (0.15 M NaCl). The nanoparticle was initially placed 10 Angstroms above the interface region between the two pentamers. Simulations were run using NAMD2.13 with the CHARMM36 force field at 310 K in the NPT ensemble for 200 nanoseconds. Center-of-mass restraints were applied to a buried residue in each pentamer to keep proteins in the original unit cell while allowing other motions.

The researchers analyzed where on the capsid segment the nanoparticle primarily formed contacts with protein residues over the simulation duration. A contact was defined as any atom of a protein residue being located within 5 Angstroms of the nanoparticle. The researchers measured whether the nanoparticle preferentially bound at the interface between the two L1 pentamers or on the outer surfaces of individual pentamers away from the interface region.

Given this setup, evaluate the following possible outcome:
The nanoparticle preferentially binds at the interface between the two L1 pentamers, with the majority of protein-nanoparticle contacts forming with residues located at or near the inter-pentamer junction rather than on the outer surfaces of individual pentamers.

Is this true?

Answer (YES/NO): YES